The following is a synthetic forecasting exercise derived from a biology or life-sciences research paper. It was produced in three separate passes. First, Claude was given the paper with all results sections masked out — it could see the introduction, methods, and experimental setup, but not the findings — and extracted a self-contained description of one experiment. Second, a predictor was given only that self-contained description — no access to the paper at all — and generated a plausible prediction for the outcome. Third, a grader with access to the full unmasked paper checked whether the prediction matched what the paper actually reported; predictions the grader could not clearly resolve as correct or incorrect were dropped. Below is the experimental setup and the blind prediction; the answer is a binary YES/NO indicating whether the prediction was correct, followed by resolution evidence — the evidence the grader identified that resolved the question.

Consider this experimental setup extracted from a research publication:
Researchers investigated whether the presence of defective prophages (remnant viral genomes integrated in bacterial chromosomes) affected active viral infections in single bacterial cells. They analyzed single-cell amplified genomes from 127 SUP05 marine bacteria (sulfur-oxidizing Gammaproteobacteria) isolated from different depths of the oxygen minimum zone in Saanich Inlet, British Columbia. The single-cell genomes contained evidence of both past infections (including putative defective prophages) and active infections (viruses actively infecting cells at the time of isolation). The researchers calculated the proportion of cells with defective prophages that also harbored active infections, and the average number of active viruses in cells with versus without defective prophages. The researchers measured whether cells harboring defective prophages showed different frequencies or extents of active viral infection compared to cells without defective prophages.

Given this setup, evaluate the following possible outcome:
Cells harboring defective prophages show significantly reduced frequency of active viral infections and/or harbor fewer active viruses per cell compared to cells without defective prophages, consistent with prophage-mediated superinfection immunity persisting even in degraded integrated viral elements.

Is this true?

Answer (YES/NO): YES